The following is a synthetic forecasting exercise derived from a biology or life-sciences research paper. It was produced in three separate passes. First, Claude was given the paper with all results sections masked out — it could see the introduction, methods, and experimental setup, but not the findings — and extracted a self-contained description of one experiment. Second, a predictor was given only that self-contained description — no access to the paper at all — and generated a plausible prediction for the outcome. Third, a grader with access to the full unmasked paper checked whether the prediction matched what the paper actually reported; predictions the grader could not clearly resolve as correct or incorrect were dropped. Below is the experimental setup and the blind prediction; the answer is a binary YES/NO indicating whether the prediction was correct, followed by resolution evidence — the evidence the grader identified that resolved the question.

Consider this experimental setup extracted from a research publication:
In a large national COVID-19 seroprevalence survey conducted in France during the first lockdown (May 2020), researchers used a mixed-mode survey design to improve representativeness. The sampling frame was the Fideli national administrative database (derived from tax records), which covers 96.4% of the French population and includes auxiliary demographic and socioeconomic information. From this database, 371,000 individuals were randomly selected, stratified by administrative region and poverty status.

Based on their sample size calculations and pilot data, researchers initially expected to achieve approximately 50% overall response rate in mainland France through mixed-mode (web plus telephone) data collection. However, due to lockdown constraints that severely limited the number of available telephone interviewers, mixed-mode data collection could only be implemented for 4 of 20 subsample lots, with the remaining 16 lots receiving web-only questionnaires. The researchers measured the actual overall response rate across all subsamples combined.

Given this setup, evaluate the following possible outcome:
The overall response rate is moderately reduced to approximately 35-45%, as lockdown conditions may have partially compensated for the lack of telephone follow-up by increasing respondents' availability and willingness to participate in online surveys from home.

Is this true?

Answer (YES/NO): YES